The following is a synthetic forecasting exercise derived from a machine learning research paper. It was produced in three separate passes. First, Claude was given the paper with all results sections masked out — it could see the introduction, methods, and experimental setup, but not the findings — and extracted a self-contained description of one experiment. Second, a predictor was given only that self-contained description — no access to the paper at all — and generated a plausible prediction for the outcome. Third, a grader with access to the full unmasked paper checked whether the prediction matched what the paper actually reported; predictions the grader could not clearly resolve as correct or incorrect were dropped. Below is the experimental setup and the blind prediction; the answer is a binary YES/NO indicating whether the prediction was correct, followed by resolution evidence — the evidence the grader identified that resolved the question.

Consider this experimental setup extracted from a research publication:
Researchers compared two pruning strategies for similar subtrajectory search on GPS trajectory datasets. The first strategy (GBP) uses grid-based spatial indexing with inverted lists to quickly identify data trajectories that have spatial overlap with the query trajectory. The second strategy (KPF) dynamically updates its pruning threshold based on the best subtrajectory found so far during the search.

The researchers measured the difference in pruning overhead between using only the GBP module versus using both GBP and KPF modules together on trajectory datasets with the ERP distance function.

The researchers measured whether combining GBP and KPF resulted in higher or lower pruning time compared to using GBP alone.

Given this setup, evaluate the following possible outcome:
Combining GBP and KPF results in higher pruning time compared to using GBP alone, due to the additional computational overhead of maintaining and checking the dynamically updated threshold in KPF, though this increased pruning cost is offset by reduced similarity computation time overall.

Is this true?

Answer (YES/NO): NO